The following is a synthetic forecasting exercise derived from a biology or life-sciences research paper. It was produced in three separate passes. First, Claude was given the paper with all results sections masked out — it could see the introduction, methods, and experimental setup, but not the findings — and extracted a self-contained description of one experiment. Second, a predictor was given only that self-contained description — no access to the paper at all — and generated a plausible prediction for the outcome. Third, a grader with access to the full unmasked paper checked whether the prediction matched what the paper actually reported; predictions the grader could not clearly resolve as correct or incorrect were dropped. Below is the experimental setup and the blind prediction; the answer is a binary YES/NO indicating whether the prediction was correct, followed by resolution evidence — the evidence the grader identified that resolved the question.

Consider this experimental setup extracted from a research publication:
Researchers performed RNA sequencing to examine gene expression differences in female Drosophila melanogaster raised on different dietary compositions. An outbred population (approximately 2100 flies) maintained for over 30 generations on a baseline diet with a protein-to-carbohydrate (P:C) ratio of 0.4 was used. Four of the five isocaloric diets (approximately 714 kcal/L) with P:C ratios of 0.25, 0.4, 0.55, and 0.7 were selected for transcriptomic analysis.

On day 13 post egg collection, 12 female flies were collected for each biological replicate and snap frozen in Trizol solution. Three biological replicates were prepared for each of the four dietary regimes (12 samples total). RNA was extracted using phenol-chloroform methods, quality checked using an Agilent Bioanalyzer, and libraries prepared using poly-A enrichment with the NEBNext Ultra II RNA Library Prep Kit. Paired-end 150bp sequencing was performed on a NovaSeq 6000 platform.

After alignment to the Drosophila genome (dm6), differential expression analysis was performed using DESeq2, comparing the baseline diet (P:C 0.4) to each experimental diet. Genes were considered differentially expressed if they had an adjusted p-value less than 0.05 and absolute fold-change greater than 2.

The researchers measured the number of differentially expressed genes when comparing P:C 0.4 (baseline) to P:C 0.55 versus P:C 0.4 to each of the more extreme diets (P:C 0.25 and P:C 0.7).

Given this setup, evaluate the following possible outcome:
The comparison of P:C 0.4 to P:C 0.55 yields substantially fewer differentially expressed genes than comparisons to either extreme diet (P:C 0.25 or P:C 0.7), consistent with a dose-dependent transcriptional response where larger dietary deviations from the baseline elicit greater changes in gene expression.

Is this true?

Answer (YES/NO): YES